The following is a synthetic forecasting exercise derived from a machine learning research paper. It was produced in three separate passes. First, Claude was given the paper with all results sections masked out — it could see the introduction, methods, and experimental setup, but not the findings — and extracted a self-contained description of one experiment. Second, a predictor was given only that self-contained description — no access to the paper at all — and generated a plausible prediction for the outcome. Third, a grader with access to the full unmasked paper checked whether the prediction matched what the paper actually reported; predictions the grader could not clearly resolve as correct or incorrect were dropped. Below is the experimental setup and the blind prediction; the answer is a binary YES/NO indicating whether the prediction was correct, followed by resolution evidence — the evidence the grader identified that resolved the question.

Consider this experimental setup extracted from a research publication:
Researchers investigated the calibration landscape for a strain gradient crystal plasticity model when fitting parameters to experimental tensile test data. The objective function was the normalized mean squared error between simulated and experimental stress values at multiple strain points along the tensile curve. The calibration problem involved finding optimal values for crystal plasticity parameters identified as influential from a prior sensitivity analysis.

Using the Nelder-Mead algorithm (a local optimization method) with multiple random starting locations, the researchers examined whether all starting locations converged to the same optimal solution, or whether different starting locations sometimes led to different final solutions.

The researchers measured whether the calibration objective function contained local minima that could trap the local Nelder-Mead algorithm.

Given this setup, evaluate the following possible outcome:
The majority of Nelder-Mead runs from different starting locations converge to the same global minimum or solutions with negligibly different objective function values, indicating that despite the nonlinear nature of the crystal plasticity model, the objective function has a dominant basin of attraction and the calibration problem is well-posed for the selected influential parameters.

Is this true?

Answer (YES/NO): NO